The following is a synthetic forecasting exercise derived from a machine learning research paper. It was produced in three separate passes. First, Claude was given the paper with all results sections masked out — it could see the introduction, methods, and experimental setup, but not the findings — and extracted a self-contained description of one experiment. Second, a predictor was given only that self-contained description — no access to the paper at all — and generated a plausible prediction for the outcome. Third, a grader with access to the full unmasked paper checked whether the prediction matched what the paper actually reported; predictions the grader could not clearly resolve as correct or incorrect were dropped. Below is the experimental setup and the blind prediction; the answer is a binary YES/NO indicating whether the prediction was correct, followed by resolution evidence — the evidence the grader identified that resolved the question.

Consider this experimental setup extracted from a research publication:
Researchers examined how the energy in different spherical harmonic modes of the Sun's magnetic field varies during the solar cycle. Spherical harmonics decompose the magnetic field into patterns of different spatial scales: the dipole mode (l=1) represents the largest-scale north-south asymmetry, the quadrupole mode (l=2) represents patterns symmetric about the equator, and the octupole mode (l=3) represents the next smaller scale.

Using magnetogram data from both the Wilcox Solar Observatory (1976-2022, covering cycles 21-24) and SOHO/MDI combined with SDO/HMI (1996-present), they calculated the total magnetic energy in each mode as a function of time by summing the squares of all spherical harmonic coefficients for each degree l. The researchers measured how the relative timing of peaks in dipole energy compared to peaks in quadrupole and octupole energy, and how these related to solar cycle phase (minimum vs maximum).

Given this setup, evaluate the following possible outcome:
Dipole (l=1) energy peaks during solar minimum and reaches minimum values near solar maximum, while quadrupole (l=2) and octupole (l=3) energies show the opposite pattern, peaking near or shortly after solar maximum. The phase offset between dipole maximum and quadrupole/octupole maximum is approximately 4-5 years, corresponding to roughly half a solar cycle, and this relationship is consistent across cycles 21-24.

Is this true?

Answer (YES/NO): NO